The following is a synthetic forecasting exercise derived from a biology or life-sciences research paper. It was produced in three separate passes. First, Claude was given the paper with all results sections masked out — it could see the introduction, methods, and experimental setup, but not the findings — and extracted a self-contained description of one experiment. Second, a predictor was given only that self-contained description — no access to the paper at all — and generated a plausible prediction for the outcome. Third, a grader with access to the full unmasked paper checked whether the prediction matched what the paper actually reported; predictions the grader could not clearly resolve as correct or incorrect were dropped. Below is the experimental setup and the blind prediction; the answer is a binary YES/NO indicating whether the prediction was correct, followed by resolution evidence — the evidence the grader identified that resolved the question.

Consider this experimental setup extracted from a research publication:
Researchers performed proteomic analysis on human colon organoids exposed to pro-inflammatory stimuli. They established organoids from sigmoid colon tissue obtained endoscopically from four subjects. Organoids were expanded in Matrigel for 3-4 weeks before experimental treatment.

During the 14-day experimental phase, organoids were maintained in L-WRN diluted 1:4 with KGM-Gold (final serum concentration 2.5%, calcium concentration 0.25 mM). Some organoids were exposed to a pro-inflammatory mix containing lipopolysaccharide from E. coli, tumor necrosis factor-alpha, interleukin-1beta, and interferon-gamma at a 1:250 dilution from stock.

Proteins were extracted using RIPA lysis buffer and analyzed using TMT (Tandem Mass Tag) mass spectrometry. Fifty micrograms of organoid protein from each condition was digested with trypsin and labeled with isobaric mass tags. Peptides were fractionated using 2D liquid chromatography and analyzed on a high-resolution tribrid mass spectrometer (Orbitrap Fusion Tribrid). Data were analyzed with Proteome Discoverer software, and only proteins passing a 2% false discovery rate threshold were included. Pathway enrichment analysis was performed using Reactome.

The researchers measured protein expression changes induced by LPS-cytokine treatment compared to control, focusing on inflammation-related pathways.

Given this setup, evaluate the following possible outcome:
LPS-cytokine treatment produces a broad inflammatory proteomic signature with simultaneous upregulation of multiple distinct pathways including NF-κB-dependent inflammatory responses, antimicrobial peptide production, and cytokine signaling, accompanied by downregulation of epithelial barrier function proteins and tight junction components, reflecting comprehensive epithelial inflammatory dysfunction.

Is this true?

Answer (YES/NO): NO